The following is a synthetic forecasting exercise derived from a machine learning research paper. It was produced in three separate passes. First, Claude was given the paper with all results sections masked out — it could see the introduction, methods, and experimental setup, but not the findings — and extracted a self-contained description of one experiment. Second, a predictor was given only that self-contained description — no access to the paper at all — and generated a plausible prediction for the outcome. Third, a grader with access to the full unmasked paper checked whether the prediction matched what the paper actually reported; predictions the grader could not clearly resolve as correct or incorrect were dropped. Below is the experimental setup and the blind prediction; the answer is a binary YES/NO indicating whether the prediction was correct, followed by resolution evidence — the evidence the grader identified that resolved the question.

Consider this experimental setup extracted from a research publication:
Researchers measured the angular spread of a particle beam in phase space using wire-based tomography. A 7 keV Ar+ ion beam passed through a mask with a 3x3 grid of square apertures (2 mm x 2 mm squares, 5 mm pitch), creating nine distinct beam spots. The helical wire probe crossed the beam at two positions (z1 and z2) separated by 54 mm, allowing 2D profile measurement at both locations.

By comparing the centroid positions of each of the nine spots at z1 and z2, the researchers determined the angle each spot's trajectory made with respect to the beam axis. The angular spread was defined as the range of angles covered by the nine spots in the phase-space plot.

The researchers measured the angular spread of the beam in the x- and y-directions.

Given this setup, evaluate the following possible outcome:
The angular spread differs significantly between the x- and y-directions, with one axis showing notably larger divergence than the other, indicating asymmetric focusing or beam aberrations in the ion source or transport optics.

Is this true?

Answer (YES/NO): YES